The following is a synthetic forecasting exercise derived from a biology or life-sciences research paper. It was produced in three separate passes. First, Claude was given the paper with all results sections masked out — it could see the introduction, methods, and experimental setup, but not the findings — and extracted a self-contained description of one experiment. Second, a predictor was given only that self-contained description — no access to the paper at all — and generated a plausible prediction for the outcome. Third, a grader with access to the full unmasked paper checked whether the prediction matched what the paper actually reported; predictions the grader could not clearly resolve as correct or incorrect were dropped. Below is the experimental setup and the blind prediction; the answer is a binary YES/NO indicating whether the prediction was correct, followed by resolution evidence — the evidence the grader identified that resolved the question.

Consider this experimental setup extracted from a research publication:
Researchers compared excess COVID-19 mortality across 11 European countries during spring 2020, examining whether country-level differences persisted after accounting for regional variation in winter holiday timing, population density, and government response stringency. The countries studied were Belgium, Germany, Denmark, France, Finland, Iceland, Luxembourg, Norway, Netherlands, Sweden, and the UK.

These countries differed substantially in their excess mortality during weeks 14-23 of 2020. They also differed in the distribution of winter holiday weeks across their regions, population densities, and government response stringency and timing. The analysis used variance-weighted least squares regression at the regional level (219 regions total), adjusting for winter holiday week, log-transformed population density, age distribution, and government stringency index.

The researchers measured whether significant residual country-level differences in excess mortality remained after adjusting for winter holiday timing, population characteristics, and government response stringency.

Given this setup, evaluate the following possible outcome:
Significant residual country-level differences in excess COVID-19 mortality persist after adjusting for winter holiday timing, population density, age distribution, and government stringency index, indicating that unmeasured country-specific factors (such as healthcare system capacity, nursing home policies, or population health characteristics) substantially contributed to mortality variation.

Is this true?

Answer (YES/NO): YES